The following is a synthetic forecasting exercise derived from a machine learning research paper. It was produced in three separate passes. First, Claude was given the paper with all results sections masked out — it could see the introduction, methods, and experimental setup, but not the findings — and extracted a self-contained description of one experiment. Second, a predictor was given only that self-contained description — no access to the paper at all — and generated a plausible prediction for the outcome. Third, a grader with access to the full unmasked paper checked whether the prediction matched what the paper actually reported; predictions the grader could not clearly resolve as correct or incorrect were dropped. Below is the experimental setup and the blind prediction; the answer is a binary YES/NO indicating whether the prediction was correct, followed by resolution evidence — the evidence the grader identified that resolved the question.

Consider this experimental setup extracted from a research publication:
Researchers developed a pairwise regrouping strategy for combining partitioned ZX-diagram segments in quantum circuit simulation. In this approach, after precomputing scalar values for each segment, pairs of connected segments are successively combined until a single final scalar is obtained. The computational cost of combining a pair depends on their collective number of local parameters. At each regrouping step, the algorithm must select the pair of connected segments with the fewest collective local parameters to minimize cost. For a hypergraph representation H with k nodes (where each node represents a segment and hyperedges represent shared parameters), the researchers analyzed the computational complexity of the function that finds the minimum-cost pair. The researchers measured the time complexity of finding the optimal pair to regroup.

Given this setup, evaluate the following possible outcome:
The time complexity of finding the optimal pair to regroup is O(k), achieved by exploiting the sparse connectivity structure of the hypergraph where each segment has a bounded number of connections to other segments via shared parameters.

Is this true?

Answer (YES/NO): NO